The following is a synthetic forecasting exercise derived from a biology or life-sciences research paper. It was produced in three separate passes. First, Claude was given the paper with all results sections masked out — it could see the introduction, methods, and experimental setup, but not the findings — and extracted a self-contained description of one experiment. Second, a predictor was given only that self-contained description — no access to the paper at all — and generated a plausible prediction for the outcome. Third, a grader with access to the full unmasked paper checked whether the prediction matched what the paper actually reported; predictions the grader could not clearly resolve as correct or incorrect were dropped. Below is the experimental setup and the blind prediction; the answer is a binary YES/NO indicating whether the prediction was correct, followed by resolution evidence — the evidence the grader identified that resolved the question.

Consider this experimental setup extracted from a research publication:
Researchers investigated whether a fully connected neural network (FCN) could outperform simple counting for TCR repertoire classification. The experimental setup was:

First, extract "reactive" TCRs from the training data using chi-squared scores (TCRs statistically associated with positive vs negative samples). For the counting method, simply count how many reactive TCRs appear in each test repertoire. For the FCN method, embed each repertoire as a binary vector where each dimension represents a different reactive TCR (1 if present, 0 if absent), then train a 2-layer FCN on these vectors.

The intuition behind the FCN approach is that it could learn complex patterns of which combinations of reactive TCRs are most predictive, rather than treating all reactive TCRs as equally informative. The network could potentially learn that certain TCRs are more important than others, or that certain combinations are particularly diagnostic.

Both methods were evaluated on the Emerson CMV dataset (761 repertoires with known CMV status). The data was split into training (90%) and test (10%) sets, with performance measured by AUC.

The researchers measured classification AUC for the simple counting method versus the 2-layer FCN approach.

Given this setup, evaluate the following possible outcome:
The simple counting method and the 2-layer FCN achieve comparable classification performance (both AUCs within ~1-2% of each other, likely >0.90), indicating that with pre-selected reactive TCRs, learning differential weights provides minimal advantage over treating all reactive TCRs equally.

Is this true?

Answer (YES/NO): NO